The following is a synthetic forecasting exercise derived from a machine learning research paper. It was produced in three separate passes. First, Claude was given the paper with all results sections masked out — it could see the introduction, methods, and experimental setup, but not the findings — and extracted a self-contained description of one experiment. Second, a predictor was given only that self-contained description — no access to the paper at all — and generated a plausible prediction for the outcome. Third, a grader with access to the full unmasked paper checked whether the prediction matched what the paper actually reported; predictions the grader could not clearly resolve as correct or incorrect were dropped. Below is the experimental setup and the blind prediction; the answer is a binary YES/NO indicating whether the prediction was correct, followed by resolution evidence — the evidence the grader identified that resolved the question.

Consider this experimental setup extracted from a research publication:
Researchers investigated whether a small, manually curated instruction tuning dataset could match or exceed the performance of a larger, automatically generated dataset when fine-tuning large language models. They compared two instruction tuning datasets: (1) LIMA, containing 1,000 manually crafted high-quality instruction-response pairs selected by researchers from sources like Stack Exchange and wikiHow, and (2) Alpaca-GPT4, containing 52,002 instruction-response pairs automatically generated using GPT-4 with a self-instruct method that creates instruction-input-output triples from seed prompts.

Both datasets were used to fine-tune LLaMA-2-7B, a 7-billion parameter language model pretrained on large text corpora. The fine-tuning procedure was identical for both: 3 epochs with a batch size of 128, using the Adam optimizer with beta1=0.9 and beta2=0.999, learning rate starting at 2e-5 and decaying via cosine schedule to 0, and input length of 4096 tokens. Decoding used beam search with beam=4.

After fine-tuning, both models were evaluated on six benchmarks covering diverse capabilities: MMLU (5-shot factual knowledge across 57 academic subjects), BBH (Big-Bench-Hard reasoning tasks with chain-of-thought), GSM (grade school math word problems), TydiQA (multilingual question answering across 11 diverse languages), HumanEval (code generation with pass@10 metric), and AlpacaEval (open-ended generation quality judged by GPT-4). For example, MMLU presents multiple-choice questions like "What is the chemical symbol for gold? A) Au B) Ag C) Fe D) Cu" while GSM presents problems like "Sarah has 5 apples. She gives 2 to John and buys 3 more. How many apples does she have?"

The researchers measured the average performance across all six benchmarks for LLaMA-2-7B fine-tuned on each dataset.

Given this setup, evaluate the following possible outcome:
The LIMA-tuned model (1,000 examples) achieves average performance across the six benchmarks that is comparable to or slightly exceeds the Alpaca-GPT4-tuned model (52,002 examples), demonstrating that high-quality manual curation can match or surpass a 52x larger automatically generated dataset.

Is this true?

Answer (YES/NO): NO